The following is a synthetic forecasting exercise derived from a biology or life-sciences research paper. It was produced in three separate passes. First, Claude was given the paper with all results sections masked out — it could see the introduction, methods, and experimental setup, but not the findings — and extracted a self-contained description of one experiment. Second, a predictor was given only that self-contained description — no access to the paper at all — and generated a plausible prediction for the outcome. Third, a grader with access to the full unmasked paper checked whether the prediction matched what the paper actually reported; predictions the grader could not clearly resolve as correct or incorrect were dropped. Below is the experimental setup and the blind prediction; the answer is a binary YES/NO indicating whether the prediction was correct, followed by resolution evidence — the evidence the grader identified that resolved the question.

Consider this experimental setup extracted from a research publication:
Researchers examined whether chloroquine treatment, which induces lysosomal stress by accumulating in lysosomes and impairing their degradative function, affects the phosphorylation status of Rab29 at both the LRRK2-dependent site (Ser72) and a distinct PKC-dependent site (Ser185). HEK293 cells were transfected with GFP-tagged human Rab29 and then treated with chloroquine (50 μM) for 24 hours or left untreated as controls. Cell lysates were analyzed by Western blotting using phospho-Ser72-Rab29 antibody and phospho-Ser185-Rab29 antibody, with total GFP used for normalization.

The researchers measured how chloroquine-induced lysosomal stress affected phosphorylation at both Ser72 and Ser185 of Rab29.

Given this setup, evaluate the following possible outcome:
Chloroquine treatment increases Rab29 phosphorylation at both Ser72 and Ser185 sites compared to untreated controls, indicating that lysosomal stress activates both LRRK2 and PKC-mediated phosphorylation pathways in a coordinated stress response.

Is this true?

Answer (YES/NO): NO